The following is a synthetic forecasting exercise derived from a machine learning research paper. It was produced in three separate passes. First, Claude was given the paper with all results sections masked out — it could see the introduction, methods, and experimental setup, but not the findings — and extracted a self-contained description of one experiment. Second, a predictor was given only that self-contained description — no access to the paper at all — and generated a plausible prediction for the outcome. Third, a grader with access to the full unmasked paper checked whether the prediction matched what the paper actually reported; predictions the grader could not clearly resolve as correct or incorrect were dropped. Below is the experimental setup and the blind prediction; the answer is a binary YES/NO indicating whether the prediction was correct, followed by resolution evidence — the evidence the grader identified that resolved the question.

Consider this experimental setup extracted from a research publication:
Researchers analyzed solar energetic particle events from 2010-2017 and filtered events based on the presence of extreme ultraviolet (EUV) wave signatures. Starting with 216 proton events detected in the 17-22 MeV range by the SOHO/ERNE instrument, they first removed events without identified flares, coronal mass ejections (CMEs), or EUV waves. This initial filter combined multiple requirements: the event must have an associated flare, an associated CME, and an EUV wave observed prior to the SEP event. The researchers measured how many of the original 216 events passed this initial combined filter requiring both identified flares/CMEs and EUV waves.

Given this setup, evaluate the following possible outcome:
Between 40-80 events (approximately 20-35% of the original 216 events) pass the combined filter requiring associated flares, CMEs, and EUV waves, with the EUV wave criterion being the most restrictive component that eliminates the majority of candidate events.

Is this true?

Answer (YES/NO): NO